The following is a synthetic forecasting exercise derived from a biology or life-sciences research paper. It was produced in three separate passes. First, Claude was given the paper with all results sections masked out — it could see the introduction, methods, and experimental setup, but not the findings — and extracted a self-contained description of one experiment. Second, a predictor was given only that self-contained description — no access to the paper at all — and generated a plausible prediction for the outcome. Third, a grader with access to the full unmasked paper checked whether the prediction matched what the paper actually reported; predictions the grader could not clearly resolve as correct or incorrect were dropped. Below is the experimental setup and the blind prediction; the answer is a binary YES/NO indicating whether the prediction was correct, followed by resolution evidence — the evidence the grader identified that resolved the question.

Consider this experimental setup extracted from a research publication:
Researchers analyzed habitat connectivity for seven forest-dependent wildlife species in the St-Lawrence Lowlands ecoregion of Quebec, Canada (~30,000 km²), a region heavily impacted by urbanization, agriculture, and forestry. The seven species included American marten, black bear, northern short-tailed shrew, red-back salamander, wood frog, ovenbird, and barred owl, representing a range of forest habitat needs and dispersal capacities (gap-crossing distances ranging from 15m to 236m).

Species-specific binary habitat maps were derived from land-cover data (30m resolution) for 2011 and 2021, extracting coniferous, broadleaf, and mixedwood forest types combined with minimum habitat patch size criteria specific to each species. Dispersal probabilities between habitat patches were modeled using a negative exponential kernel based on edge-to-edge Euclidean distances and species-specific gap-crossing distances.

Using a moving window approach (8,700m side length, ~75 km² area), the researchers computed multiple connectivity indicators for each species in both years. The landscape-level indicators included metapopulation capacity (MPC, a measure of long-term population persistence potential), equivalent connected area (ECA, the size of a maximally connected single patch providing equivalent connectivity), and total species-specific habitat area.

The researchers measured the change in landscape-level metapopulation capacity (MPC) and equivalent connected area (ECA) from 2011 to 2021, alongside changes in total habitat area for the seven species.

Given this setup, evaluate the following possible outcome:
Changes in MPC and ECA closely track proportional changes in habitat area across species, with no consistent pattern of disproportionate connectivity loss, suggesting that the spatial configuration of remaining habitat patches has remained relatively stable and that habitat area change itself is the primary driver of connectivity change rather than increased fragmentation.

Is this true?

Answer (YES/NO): NO